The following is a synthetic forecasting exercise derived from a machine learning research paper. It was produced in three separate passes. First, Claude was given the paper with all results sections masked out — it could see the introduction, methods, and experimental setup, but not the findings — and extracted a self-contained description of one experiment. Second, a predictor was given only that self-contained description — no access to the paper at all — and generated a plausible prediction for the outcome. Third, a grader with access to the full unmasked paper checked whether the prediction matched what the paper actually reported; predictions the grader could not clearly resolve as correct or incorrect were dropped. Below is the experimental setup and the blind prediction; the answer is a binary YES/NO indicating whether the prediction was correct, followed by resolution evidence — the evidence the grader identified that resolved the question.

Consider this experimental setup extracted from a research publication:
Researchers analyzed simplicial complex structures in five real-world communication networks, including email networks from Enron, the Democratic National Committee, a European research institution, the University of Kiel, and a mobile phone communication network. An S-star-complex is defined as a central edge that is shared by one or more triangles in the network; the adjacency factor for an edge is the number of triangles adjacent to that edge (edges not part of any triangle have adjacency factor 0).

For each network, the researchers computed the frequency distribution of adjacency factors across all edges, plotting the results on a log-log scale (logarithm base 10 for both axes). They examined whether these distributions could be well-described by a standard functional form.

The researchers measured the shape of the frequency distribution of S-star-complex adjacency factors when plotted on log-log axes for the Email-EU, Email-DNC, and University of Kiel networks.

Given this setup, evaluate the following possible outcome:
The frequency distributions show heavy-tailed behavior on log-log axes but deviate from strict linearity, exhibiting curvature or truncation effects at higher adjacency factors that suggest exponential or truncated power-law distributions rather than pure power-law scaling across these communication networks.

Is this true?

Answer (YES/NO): NO